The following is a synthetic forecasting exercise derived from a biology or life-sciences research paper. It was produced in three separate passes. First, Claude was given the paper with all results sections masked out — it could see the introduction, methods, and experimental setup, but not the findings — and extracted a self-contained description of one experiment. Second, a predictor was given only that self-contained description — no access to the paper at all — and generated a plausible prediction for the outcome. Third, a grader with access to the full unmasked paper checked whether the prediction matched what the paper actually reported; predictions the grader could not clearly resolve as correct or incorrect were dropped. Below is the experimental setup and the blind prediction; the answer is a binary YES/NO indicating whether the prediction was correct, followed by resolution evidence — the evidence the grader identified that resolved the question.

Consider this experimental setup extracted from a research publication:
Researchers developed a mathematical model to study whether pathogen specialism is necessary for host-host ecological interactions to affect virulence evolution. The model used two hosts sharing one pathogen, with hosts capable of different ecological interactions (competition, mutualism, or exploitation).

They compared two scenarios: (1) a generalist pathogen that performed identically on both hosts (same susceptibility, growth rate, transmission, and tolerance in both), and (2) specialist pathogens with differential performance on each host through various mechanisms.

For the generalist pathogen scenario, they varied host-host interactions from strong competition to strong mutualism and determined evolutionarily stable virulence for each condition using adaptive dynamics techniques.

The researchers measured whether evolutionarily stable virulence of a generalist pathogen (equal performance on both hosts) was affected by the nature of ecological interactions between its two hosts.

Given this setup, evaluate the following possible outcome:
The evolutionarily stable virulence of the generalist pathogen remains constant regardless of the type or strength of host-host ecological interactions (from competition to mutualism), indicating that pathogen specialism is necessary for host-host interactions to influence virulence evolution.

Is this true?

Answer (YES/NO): YES